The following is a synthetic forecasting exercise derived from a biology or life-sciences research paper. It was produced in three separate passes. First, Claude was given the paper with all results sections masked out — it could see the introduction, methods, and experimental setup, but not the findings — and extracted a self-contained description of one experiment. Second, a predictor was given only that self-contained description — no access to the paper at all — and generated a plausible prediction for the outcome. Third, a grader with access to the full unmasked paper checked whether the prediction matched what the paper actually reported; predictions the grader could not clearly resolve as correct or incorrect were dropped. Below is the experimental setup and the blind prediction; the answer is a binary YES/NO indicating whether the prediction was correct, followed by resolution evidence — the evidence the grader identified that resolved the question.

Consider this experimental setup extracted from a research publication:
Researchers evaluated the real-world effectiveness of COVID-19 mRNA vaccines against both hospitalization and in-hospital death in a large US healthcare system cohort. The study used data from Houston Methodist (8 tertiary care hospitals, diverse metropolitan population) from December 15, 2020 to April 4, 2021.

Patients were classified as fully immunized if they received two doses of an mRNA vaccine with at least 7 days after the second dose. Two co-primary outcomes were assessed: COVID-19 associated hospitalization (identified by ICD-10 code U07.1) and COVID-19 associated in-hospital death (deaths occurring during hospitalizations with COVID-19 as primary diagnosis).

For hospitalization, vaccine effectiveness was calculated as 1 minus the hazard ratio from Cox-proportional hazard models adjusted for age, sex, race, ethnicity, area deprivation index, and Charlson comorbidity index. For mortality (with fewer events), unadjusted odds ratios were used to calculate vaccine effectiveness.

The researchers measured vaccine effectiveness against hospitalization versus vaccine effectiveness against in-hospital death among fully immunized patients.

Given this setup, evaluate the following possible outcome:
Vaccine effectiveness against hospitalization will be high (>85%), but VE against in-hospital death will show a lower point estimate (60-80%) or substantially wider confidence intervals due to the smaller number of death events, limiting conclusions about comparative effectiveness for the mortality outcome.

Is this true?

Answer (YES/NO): NO